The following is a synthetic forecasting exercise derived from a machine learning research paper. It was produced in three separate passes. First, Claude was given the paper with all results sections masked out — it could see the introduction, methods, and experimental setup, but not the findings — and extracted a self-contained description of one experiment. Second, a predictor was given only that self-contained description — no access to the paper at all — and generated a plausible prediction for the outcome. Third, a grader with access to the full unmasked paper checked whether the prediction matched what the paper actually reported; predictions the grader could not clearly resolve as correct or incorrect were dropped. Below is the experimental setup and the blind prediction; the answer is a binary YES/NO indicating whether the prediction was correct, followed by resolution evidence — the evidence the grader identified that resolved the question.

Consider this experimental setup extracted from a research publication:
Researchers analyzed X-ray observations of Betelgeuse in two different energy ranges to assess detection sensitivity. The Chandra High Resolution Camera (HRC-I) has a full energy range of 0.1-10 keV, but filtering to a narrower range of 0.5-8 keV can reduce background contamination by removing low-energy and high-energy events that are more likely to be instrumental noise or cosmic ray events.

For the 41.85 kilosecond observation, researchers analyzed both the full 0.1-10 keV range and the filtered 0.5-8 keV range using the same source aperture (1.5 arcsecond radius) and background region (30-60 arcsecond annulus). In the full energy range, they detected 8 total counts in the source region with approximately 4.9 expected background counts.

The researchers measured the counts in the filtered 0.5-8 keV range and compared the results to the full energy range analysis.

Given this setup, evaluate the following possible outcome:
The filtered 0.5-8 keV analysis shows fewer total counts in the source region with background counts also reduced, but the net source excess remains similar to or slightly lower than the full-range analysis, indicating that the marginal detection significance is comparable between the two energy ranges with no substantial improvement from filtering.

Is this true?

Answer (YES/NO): YES